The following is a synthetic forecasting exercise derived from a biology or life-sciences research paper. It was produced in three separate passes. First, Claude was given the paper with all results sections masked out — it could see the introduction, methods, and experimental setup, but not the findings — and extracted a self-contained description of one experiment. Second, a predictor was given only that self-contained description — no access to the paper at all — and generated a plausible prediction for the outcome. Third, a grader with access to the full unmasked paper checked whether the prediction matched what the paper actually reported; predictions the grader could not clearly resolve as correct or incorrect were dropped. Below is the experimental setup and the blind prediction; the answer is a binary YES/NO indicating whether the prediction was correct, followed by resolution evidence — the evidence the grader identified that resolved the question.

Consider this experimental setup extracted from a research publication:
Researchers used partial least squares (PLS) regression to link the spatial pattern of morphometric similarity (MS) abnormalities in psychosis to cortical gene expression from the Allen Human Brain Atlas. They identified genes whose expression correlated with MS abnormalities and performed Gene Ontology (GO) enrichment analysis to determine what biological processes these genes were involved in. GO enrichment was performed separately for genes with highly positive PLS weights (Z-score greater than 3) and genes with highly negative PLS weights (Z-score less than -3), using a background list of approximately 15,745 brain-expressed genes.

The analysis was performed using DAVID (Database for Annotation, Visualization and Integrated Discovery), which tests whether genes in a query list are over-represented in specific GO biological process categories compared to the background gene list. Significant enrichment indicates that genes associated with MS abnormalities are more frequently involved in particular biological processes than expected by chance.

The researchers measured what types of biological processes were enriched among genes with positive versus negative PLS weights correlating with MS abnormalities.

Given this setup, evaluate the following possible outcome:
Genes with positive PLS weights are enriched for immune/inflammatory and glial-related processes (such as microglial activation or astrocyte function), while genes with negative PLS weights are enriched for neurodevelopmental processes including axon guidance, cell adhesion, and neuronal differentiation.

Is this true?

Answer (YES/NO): NO